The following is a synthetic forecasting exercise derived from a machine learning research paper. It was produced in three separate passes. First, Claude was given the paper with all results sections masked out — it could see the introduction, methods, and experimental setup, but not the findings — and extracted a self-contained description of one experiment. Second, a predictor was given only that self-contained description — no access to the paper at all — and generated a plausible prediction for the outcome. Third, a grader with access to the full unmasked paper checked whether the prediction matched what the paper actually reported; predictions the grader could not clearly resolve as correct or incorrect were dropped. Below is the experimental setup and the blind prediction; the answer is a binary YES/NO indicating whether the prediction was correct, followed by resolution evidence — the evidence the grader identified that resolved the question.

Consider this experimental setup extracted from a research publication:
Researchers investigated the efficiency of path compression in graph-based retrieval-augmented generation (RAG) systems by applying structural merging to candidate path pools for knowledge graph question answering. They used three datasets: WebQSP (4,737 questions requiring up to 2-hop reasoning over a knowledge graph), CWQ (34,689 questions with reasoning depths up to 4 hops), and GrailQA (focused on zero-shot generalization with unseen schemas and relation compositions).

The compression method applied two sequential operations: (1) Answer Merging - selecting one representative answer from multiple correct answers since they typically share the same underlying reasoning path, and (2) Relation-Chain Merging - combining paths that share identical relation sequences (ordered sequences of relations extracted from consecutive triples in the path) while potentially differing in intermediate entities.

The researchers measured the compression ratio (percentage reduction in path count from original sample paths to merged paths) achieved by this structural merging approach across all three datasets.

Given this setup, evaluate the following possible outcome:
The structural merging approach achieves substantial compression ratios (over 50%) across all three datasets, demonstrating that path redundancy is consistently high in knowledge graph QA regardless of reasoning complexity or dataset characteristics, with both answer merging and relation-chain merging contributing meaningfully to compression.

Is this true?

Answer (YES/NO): NO